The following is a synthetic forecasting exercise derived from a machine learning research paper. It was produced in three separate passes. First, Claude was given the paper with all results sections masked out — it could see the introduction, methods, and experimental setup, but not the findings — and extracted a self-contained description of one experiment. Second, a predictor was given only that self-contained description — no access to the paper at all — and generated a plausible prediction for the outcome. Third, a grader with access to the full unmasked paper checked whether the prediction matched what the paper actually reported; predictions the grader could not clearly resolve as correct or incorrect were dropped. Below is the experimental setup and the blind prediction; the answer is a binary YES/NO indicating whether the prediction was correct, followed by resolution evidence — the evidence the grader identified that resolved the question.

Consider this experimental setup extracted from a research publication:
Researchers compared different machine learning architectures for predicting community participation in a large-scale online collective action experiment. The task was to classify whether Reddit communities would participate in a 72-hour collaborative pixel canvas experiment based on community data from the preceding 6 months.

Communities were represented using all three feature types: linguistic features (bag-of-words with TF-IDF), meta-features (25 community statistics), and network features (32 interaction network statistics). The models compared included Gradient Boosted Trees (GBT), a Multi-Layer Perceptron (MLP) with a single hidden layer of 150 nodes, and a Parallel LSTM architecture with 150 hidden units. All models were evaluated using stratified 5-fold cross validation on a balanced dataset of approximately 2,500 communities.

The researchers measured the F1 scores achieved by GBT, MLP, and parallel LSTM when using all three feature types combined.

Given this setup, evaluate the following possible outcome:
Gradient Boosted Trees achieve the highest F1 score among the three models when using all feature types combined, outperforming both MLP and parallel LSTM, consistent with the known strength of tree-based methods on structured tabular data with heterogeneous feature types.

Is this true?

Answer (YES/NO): YES